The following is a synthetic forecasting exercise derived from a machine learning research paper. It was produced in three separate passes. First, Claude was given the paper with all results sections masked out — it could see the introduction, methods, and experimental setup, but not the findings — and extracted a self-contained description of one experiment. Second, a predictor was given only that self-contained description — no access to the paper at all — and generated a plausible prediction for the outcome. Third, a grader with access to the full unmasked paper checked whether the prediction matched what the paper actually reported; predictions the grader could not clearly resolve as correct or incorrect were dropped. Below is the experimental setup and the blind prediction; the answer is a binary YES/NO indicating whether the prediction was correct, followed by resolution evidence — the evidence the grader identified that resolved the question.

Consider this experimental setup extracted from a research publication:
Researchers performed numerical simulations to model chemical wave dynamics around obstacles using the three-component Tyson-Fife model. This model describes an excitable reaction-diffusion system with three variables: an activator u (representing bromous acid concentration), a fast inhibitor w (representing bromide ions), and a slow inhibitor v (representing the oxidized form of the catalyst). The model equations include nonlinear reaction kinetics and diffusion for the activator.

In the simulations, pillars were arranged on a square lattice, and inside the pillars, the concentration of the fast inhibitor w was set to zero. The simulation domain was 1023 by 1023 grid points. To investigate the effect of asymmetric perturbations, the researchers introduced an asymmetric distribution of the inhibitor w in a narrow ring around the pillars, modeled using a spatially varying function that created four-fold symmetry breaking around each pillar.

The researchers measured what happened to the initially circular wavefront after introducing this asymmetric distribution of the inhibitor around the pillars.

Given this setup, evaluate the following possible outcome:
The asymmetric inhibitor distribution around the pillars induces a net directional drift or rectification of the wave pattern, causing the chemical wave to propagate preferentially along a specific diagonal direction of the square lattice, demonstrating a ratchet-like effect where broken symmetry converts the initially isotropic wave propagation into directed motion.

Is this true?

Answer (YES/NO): NO